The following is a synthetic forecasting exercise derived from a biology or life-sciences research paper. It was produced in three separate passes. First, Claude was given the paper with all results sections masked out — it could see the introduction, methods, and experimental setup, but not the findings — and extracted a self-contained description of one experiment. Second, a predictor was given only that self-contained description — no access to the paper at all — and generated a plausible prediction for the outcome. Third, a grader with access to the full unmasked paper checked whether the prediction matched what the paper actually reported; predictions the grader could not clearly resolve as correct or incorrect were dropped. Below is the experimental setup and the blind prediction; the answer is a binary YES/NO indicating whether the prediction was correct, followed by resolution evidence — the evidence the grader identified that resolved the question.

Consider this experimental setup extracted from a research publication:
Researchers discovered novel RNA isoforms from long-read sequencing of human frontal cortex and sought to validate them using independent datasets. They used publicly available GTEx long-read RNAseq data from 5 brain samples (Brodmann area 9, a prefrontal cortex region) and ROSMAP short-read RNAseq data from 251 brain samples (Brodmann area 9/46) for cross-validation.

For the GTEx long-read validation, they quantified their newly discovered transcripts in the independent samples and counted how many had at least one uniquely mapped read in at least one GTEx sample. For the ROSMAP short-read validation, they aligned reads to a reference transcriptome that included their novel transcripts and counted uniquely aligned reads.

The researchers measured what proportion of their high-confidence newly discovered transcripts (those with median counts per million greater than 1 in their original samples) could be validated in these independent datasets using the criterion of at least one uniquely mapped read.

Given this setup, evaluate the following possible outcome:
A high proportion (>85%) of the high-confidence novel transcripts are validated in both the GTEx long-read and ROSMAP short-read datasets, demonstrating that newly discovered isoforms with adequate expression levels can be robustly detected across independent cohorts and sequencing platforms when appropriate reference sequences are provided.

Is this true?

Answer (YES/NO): NO